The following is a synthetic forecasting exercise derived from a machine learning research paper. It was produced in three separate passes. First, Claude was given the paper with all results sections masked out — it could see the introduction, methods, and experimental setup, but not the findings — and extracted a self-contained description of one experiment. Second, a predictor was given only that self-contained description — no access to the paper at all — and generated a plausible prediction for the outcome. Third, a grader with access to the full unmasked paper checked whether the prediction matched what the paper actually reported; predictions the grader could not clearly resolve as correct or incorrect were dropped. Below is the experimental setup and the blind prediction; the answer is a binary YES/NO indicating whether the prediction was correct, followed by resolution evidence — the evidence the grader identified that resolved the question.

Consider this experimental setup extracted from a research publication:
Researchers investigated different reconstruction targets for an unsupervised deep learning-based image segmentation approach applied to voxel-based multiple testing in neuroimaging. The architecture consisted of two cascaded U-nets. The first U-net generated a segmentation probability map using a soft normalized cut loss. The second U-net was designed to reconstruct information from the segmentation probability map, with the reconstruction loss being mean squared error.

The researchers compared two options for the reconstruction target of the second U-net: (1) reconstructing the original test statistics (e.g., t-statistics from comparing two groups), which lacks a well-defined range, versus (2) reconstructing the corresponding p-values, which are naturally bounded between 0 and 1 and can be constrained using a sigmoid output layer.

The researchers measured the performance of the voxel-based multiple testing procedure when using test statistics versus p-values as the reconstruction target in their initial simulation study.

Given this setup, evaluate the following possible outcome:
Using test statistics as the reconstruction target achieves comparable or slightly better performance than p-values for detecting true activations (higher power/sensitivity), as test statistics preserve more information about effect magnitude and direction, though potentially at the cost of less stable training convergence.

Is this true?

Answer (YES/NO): NO